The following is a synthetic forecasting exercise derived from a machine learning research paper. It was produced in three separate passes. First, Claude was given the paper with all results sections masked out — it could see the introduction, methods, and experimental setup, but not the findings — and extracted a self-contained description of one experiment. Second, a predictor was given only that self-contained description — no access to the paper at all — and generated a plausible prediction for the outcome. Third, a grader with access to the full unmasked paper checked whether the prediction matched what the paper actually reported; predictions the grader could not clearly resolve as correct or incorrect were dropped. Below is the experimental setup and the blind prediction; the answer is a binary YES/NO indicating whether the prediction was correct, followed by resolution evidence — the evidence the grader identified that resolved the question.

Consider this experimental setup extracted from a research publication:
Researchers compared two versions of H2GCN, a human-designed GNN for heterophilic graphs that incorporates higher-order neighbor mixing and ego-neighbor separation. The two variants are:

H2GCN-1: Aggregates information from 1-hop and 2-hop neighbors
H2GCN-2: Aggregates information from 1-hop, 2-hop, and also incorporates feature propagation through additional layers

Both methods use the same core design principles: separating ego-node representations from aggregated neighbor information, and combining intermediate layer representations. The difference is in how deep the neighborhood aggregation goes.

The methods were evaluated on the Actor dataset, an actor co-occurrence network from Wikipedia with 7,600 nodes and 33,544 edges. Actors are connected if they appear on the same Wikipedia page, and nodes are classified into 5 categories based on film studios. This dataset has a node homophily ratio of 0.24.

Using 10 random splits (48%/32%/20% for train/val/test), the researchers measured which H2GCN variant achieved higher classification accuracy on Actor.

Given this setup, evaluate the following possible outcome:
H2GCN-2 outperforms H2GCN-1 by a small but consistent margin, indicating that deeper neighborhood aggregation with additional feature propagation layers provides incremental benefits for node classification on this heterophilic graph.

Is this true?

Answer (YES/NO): NO